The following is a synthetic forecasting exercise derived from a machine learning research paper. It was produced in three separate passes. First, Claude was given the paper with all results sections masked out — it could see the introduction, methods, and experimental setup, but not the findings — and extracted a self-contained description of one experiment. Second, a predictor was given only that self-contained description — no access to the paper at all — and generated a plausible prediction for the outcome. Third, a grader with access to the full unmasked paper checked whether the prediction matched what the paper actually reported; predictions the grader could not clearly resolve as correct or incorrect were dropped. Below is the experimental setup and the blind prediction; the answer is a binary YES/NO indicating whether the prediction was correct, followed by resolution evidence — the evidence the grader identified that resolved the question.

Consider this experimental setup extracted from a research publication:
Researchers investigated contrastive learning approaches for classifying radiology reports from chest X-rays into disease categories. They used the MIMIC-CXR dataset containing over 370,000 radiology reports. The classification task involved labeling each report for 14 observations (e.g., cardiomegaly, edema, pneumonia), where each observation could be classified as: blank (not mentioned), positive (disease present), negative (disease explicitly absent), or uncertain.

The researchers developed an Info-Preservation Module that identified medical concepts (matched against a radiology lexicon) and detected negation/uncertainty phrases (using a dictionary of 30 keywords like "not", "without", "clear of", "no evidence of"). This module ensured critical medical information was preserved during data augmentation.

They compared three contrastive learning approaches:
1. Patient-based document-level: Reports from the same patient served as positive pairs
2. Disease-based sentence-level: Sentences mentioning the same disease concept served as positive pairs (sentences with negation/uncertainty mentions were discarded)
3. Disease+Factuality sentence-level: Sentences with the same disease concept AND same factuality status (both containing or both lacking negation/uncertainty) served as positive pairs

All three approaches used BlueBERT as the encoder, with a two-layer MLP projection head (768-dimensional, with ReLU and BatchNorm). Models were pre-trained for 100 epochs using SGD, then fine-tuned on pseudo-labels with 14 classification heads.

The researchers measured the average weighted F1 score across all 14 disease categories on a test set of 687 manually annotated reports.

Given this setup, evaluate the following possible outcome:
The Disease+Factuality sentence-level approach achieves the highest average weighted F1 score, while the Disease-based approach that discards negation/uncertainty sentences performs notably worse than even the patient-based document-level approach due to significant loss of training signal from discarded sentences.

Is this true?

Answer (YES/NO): NO